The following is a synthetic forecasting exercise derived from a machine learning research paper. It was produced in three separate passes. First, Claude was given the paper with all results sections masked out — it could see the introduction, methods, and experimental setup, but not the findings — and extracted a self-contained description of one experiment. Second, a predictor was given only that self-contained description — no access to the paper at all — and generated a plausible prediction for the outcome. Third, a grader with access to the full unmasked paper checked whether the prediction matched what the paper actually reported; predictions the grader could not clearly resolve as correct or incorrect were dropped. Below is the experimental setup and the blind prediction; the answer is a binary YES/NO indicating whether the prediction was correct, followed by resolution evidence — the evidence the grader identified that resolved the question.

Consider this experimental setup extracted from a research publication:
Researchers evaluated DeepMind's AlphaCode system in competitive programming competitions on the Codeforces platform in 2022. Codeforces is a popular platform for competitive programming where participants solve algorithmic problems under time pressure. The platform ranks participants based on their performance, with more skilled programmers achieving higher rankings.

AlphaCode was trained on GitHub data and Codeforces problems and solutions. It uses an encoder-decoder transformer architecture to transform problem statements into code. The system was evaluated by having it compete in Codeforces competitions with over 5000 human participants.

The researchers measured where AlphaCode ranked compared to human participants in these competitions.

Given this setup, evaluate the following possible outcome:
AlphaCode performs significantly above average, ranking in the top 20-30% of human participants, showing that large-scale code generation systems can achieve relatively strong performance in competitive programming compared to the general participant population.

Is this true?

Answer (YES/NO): NO